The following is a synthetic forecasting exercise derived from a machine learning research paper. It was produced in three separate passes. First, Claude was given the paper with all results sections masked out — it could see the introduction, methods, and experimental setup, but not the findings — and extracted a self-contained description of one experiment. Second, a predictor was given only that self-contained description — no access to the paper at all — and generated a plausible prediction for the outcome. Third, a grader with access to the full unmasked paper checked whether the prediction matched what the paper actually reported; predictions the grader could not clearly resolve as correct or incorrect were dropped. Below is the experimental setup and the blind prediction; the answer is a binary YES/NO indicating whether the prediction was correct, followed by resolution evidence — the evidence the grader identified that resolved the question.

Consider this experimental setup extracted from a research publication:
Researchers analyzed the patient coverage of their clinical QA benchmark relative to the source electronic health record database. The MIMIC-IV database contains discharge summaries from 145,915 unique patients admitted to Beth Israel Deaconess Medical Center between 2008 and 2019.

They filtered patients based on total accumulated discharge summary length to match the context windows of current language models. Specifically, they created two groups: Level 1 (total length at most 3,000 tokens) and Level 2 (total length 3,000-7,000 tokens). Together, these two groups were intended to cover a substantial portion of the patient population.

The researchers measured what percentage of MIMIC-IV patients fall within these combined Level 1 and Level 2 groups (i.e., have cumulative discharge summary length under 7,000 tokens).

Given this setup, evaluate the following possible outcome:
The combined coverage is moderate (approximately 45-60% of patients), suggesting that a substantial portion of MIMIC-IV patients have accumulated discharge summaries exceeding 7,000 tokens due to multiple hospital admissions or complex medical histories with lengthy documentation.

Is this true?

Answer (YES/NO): NO